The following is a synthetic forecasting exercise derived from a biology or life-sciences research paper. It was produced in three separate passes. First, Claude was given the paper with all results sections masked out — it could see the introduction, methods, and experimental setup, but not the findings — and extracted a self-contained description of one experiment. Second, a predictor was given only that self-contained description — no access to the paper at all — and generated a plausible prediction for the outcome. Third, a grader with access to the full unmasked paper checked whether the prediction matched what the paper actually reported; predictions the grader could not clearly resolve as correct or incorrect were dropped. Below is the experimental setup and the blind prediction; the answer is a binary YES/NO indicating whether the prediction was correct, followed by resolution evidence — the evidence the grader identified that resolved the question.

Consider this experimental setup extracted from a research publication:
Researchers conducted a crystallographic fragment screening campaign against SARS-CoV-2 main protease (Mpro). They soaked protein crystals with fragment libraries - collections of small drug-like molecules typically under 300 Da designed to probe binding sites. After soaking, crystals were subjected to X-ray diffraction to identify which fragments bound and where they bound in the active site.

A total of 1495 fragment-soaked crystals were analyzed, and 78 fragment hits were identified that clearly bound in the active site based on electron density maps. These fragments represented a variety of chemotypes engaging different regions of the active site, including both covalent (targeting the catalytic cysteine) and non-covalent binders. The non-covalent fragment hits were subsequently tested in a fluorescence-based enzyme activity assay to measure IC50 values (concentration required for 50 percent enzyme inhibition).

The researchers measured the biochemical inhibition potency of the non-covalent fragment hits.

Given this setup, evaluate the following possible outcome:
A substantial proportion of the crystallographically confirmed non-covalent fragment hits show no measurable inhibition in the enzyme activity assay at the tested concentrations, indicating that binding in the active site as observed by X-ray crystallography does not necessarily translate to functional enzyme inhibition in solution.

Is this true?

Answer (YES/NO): YES